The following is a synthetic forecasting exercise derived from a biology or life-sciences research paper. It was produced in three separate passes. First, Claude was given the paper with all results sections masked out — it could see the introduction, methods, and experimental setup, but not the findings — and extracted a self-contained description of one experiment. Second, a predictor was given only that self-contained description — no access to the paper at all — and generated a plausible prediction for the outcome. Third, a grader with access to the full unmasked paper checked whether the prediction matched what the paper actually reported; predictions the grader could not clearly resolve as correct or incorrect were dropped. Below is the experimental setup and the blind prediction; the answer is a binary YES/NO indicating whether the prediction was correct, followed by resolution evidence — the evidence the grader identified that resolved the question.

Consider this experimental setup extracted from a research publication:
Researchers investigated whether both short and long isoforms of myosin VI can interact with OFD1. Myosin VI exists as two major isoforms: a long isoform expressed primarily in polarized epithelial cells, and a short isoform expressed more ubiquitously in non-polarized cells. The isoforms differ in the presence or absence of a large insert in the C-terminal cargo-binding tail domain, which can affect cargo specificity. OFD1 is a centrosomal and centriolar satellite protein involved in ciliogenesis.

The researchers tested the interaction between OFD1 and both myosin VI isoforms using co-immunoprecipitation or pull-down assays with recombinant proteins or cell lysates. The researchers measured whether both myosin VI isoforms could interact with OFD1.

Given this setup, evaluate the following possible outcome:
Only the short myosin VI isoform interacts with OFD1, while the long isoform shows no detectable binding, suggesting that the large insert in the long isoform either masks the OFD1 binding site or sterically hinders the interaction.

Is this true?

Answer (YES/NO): NO